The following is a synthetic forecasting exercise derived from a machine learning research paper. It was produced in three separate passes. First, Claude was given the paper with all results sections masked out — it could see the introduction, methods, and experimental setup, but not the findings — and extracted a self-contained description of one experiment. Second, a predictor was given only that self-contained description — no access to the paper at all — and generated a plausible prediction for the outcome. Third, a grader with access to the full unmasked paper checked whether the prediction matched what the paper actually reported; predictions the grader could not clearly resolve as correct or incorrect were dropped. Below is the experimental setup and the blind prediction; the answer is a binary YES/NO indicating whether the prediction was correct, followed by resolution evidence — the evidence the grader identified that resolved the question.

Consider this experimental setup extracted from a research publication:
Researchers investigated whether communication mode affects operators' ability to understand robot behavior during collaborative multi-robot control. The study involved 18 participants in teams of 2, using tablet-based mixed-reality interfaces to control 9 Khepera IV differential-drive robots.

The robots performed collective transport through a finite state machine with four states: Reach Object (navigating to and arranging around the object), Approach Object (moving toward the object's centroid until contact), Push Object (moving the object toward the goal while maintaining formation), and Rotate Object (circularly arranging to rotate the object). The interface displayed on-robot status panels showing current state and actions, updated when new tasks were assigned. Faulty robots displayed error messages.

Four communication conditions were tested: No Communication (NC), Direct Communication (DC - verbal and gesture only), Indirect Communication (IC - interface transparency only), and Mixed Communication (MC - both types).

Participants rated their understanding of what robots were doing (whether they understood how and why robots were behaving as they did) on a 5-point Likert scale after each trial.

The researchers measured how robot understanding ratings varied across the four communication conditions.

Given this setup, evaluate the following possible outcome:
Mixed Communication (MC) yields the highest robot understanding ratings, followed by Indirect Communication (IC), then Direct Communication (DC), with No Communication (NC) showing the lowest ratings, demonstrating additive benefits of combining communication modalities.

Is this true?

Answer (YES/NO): NO